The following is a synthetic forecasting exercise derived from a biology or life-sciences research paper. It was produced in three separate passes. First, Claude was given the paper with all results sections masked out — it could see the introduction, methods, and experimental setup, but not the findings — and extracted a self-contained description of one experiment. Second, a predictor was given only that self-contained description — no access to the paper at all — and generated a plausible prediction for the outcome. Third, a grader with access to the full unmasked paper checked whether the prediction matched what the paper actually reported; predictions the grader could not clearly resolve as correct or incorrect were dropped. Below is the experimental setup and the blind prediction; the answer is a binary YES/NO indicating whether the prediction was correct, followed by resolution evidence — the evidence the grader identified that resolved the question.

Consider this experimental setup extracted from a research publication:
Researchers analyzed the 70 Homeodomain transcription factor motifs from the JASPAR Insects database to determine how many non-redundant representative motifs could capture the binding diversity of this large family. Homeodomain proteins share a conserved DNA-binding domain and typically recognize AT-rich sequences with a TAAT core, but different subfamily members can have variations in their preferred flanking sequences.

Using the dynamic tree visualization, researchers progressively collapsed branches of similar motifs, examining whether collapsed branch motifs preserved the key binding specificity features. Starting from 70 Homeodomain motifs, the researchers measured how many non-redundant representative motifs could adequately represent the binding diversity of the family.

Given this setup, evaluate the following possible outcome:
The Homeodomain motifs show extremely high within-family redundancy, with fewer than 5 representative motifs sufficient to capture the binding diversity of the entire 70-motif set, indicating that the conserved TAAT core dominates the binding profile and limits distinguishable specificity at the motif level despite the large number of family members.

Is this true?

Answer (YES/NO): NO